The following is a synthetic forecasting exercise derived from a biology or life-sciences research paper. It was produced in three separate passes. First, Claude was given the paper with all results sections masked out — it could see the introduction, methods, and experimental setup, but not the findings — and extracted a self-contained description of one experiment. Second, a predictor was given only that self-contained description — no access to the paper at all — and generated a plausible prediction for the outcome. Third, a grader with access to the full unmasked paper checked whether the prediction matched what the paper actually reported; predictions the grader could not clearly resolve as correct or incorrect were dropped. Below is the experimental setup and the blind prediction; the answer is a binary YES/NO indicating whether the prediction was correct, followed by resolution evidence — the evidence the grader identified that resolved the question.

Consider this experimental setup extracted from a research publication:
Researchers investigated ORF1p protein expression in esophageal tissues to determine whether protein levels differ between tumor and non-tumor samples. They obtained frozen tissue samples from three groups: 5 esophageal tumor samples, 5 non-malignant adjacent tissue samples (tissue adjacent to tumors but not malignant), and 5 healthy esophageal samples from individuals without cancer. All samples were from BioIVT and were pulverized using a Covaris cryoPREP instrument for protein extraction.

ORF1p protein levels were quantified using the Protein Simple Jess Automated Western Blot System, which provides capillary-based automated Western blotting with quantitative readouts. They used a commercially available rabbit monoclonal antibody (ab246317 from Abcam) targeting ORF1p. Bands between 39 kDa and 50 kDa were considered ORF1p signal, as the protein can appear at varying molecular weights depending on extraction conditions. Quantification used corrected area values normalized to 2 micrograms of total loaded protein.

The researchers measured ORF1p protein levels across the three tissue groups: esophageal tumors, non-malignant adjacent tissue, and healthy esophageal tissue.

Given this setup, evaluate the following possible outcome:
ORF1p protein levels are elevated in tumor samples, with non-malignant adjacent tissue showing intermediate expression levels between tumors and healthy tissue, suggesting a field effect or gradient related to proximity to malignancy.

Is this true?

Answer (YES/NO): NO